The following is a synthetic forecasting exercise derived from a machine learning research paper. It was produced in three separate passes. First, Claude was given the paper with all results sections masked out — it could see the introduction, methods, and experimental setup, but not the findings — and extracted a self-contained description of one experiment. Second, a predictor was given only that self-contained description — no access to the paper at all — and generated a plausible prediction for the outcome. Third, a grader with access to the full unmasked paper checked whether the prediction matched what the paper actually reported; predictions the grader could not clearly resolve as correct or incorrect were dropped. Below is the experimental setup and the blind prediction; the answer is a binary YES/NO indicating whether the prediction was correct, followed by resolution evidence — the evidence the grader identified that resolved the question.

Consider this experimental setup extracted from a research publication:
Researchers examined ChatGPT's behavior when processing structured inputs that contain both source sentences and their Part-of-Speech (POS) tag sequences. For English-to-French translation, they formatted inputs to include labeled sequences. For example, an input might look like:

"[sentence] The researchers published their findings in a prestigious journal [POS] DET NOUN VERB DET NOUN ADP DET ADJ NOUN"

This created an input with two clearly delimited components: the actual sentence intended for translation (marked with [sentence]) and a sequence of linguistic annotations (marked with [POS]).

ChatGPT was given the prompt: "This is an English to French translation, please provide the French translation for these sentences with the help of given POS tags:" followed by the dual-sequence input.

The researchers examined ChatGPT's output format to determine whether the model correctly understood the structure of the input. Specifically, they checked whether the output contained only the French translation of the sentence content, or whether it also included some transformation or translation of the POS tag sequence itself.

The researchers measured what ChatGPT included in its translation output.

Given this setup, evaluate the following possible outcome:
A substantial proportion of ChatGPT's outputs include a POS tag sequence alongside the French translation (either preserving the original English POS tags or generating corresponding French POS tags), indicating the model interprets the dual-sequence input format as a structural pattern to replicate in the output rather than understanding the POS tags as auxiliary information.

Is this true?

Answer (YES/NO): NO